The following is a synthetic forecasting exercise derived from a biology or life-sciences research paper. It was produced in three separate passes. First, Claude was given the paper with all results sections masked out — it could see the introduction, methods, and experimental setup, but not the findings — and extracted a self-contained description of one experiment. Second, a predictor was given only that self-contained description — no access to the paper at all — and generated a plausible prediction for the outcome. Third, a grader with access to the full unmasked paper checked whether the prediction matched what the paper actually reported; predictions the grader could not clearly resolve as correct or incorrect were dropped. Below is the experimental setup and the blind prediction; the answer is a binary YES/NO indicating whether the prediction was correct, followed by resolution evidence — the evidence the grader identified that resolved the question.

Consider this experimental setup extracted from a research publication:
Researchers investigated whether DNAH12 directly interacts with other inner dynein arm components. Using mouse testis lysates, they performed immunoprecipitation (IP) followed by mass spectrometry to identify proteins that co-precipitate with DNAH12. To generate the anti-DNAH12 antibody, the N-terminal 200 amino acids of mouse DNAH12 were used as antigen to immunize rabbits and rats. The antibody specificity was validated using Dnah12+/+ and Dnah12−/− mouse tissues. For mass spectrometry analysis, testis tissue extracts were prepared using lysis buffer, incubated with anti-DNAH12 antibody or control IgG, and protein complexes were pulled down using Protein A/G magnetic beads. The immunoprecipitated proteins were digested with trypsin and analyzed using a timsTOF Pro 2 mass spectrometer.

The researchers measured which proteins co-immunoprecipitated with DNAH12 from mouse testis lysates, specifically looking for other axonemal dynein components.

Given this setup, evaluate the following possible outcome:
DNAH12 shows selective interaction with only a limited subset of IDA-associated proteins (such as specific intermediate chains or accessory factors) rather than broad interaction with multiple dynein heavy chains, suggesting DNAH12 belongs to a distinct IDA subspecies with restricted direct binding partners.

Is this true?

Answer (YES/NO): NO